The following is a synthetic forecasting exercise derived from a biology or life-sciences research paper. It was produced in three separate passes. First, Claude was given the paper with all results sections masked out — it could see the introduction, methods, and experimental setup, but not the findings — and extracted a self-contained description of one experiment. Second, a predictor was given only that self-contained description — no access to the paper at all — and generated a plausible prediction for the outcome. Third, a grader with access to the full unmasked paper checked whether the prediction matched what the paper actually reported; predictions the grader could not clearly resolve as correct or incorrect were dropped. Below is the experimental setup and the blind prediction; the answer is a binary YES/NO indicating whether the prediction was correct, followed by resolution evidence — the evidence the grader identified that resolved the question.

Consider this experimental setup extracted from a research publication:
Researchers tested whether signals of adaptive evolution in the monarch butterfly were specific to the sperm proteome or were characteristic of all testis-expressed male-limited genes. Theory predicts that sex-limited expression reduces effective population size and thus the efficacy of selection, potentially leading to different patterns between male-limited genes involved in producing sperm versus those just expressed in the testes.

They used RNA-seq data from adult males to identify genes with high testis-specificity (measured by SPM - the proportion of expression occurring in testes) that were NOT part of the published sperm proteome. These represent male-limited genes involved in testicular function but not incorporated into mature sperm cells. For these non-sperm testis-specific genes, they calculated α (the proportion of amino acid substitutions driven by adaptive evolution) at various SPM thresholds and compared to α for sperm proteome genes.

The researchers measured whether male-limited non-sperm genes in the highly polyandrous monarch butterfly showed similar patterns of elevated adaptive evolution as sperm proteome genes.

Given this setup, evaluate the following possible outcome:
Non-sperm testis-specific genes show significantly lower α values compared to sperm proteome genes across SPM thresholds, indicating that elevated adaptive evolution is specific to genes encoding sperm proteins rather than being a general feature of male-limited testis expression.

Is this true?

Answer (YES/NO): NO